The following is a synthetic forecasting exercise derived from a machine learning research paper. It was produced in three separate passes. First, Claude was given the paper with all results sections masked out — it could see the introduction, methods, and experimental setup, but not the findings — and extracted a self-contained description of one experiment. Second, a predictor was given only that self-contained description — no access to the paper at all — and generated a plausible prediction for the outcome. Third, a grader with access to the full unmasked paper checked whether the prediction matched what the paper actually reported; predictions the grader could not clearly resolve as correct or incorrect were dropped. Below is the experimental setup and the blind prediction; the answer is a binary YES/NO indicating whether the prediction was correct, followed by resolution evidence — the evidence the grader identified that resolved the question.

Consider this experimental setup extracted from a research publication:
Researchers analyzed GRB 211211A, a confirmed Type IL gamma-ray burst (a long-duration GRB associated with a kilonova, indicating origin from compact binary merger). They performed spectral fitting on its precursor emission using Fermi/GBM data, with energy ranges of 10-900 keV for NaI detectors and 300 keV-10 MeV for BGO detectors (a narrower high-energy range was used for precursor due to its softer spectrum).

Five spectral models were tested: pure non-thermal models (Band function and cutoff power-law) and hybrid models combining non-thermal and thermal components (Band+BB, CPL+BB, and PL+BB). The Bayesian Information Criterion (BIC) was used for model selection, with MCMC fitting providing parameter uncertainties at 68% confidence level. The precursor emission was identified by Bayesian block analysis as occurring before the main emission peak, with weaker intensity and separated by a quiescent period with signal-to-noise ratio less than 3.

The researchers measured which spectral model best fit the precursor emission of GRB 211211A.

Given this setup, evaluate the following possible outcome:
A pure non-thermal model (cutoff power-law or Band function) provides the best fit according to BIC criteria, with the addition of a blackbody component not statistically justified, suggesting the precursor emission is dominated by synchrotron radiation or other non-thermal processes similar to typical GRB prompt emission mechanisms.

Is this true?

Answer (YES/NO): NO